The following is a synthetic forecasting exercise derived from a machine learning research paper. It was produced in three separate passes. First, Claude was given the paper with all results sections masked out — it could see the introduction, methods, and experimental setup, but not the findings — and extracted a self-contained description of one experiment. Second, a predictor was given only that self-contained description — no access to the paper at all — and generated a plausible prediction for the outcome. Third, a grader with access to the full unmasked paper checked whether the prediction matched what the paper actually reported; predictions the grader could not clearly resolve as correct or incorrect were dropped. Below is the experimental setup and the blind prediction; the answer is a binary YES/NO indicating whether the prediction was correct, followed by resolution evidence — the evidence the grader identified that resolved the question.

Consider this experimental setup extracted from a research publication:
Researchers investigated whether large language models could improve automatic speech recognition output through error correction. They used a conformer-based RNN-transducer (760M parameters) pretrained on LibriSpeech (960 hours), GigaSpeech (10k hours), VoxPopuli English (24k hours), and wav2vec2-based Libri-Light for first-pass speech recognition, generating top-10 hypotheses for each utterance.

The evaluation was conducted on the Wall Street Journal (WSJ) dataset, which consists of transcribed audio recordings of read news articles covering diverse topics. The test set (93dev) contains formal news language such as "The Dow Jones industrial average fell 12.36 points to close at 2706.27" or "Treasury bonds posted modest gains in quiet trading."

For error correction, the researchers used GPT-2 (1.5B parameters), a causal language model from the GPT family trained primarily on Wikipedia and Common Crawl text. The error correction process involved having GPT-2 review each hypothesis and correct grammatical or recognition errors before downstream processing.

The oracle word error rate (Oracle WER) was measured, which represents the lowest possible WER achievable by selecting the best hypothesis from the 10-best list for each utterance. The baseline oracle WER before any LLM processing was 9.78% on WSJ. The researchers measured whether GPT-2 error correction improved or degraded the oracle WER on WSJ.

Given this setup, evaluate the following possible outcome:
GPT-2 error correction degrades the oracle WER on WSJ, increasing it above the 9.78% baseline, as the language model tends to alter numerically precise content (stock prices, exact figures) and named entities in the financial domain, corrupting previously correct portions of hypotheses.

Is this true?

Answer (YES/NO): YES